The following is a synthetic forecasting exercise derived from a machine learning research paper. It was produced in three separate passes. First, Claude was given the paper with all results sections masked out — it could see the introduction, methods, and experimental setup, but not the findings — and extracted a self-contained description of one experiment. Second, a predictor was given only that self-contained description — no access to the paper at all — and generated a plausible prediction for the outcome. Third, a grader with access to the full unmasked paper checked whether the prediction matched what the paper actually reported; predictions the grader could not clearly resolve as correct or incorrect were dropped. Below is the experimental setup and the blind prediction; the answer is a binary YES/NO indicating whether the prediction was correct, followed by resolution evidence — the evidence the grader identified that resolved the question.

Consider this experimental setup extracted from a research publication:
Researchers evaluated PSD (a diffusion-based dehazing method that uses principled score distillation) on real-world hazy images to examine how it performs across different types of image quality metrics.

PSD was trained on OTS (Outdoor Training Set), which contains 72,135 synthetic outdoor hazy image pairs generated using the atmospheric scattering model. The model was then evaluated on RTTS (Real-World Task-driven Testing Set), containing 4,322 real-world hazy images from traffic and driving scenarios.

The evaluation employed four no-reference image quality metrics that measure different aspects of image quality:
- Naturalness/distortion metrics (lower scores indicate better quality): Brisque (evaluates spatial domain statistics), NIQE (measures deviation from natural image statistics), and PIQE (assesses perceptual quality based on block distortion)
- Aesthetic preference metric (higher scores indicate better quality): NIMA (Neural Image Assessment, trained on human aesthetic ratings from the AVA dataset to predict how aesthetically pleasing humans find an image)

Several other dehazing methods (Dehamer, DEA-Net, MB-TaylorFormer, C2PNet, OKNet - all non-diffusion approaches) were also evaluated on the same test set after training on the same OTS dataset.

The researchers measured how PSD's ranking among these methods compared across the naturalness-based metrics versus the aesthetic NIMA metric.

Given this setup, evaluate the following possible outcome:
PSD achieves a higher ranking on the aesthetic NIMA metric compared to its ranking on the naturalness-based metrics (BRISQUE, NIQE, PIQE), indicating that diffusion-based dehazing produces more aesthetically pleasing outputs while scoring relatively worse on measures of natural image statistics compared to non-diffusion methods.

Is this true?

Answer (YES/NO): NO